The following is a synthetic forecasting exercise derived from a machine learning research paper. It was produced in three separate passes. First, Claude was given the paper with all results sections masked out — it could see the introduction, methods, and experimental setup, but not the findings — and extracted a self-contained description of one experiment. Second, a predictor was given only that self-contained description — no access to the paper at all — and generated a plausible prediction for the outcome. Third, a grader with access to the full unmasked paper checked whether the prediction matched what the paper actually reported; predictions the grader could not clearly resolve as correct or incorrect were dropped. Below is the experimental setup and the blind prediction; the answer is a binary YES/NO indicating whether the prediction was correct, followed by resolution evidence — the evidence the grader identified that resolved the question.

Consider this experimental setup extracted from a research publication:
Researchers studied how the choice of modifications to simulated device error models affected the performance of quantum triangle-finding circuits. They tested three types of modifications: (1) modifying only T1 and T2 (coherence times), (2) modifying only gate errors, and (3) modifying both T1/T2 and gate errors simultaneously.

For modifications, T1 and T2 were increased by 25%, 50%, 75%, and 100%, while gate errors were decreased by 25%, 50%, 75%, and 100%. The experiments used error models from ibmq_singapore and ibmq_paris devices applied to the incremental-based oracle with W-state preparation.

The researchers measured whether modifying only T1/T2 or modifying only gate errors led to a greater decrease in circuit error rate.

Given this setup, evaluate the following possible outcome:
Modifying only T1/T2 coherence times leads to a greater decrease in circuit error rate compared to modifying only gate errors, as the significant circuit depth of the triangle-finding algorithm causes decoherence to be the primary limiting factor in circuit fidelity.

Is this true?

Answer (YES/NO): YES